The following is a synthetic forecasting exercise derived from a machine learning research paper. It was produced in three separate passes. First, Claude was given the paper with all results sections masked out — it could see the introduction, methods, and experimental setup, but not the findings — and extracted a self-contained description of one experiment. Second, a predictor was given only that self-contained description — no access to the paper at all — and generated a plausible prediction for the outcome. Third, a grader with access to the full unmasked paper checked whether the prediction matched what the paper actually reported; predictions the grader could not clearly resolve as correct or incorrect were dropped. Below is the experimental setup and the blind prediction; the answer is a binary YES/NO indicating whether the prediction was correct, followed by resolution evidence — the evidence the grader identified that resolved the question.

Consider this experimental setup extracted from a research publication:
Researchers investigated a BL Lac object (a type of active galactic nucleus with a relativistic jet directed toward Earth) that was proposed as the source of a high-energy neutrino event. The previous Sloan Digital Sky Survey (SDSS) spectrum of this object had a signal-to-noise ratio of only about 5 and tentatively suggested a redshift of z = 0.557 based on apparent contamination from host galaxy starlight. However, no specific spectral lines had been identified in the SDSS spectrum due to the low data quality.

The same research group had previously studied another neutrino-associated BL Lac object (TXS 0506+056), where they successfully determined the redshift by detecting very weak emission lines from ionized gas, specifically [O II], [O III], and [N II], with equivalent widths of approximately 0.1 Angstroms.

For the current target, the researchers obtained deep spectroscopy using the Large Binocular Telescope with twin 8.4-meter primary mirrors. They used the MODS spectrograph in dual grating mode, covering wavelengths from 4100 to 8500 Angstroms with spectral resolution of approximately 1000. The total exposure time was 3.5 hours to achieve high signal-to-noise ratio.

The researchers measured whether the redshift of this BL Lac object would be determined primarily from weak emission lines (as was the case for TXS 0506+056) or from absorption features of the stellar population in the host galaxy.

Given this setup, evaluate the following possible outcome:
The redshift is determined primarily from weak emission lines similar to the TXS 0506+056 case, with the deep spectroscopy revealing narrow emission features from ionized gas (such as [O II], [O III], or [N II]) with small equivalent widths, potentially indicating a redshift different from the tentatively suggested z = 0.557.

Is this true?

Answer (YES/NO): NO